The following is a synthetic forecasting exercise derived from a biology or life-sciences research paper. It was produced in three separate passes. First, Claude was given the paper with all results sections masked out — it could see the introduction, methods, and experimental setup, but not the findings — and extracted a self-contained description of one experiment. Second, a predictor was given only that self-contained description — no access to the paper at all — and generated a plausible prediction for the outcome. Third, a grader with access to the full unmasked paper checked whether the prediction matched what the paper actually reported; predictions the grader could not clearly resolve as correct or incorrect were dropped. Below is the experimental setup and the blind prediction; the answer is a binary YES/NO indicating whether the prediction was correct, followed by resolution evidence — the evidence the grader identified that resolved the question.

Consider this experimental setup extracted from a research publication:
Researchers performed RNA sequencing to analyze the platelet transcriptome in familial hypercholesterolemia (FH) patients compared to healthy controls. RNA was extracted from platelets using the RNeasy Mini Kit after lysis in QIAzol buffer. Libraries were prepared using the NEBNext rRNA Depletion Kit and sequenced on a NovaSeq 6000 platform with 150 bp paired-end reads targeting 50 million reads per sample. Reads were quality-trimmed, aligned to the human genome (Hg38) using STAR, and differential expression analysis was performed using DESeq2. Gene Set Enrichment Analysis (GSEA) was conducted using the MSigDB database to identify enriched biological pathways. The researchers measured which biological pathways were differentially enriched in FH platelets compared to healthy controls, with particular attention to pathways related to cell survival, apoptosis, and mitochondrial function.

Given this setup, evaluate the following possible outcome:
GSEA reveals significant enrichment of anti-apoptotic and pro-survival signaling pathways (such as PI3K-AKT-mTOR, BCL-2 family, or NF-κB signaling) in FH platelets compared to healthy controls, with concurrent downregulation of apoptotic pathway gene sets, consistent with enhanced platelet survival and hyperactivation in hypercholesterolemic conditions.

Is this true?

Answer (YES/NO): NO